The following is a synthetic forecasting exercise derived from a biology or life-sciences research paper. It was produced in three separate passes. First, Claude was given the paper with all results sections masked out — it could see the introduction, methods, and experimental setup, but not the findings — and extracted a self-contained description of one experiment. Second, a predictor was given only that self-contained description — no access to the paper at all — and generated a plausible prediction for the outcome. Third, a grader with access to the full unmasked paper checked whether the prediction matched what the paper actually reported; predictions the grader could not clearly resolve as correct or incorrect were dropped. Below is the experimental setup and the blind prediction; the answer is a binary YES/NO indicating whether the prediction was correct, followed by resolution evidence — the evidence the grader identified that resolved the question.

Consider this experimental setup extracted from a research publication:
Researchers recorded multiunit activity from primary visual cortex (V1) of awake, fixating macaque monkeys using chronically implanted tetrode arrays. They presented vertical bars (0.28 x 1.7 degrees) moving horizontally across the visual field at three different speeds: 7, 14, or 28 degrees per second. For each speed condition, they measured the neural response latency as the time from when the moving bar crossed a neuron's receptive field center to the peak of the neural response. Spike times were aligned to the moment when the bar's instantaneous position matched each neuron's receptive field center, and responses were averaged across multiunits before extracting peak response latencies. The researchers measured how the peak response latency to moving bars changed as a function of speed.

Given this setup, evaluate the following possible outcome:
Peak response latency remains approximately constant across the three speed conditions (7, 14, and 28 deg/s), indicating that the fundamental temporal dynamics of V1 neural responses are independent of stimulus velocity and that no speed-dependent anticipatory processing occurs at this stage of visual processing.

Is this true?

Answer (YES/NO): NO